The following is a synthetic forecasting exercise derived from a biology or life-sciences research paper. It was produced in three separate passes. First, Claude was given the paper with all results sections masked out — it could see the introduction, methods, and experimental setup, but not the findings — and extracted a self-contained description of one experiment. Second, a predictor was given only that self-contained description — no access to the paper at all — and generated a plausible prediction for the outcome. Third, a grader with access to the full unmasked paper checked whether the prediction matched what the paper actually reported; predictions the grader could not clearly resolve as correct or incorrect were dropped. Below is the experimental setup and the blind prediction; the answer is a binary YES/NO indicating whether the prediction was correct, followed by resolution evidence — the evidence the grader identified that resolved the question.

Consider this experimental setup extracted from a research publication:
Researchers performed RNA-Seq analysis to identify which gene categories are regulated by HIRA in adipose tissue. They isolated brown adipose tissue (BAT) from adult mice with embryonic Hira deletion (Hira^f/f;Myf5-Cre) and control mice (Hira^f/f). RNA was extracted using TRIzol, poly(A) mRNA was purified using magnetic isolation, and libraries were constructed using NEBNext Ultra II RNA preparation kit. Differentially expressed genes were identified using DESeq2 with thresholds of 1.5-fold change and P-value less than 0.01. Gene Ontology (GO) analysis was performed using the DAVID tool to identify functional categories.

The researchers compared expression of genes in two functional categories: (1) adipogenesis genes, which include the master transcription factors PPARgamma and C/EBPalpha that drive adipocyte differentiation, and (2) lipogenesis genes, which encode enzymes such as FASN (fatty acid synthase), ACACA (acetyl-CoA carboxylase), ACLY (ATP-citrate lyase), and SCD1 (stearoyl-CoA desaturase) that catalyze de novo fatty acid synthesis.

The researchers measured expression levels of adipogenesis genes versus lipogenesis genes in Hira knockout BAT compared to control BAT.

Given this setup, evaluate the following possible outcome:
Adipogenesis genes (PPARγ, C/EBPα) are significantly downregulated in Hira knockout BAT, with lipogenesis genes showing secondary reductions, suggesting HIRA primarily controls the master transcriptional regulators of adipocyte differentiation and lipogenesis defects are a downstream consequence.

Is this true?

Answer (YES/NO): NO